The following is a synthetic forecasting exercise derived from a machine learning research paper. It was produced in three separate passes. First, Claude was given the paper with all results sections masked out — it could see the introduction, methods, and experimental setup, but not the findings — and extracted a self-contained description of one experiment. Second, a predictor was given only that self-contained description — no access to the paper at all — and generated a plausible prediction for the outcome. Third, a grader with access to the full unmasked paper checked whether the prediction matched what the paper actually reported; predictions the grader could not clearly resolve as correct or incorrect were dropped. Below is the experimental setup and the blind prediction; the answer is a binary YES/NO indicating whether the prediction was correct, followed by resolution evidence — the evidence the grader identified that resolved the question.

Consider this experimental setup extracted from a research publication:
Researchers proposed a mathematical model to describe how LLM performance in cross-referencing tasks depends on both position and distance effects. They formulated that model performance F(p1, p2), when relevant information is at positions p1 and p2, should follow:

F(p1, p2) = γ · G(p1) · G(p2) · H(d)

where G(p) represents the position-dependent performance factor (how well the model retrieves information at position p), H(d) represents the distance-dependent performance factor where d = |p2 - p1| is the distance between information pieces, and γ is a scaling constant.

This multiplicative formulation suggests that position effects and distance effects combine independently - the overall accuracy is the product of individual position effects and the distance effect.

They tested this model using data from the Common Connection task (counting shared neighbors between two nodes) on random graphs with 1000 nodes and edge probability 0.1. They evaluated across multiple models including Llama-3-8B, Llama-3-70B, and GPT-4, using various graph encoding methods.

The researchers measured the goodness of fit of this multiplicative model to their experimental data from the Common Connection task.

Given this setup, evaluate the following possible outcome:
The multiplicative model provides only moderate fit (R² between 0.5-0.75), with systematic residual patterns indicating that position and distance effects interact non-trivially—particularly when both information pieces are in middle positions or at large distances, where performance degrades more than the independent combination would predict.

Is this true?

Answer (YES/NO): NO